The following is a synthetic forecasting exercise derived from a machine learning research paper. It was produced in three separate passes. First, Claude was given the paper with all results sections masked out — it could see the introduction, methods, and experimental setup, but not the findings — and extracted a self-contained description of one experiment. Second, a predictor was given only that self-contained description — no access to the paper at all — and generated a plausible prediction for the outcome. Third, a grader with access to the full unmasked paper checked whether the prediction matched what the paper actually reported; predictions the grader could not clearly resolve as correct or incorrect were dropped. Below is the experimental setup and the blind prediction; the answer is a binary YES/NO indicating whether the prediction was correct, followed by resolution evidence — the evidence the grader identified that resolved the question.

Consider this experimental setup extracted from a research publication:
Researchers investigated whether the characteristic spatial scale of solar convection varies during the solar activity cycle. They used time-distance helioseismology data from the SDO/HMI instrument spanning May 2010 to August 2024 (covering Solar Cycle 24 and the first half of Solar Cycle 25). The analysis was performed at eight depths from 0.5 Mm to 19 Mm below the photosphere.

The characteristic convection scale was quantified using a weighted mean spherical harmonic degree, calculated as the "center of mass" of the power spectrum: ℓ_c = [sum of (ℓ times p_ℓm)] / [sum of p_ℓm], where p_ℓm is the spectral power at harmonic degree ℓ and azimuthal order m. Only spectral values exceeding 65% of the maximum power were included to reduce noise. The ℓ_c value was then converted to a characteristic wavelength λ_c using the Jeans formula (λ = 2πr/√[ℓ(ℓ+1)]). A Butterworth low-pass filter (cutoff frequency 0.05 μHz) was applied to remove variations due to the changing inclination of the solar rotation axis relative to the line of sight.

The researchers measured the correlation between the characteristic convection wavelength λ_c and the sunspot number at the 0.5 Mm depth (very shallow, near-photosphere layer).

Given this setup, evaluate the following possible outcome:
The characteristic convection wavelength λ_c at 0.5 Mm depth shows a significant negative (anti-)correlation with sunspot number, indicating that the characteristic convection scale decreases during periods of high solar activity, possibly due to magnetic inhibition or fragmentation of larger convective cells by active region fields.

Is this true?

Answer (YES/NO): NO